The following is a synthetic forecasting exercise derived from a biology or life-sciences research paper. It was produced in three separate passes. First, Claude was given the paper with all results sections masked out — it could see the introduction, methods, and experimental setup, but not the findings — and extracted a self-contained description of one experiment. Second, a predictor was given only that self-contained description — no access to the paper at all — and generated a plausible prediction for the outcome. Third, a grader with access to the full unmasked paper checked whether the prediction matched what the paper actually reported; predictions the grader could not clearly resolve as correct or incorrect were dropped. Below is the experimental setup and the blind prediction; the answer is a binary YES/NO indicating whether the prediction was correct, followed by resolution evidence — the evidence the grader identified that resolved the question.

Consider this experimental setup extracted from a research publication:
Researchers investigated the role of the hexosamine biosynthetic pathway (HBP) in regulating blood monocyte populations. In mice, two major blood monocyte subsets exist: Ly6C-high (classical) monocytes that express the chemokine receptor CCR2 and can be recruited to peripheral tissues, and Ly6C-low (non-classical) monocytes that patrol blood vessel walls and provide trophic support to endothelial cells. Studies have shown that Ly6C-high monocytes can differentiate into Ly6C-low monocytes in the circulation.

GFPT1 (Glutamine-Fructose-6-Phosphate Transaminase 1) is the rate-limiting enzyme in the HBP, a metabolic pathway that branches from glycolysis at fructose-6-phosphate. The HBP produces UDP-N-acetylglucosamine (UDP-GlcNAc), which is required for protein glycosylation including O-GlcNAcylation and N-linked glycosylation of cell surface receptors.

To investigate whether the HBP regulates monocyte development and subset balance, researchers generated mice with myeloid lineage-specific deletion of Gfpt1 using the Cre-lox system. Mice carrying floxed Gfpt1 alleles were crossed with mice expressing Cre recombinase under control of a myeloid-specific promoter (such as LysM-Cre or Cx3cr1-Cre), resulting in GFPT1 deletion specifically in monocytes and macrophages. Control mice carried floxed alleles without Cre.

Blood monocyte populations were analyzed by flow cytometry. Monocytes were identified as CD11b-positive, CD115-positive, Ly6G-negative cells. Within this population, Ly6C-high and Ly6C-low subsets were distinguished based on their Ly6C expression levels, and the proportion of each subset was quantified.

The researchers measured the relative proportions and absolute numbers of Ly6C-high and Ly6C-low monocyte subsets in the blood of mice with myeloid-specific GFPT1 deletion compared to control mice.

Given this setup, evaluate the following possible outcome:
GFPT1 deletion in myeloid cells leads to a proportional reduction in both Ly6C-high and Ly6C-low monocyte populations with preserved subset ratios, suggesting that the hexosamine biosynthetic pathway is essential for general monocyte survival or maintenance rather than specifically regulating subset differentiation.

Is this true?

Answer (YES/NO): NO